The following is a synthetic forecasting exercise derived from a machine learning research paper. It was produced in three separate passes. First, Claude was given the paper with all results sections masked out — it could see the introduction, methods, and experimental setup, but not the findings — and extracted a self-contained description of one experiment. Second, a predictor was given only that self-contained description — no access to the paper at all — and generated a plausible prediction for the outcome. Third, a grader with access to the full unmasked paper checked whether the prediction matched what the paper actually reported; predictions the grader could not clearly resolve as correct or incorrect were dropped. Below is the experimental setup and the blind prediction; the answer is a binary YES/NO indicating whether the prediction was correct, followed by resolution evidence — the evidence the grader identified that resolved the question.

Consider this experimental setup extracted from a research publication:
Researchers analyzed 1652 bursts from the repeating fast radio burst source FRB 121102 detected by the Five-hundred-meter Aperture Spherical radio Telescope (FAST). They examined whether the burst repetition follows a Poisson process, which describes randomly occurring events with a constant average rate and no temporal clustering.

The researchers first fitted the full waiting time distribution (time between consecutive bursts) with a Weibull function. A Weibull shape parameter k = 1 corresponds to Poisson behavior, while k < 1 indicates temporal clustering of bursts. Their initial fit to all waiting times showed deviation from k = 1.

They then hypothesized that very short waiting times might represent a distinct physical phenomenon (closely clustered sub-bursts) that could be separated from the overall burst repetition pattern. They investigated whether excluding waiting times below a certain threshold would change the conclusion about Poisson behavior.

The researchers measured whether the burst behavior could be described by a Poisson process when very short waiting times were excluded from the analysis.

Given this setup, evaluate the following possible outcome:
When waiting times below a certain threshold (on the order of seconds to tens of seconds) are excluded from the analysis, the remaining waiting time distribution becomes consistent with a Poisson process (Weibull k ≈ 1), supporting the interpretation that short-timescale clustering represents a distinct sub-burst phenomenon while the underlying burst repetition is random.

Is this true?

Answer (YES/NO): YES